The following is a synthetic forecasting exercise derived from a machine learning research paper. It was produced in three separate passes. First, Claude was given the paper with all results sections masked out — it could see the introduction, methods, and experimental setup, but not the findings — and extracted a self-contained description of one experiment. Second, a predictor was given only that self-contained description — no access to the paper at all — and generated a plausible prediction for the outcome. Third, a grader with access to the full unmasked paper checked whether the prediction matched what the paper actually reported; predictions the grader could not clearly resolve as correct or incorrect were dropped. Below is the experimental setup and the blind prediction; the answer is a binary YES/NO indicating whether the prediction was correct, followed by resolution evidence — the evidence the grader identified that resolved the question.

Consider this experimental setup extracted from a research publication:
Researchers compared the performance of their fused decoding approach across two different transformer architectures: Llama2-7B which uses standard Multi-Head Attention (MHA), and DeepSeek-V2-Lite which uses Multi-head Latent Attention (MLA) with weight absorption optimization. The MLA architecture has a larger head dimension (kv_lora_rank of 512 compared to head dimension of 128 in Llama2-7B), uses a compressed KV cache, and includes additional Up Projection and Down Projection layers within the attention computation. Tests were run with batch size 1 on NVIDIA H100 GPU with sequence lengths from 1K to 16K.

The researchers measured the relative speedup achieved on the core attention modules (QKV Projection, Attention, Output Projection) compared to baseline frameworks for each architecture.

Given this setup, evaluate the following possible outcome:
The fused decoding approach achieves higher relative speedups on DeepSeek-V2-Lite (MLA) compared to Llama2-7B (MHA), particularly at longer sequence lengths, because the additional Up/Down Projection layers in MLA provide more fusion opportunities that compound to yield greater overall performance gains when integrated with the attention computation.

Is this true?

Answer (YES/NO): NO